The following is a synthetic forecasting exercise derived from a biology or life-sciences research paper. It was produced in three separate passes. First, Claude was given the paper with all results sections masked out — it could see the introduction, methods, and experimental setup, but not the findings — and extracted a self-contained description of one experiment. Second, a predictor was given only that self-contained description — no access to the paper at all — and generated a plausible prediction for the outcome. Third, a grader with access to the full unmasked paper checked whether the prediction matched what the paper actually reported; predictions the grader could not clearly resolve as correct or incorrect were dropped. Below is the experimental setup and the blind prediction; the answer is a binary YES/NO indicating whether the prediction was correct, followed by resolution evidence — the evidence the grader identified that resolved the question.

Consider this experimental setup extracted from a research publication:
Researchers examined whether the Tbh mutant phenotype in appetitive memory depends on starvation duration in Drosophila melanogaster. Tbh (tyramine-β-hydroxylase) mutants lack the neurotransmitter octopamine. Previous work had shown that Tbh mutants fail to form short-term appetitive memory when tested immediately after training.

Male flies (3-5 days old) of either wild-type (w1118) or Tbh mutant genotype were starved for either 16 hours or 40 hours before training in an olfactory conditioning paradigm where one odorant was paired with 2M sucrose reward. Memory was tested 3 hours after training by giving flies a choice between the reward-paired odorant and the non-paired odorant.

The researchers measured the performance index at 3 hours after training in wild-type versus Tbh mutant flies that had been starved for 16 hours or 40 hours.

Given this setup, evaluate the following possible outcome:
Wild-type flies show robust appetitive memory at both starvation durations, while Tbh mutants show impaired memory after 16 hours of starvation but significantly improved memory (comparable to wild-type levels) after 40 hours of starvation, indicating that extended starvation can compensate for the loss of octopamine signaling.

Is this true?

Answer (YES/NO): NO